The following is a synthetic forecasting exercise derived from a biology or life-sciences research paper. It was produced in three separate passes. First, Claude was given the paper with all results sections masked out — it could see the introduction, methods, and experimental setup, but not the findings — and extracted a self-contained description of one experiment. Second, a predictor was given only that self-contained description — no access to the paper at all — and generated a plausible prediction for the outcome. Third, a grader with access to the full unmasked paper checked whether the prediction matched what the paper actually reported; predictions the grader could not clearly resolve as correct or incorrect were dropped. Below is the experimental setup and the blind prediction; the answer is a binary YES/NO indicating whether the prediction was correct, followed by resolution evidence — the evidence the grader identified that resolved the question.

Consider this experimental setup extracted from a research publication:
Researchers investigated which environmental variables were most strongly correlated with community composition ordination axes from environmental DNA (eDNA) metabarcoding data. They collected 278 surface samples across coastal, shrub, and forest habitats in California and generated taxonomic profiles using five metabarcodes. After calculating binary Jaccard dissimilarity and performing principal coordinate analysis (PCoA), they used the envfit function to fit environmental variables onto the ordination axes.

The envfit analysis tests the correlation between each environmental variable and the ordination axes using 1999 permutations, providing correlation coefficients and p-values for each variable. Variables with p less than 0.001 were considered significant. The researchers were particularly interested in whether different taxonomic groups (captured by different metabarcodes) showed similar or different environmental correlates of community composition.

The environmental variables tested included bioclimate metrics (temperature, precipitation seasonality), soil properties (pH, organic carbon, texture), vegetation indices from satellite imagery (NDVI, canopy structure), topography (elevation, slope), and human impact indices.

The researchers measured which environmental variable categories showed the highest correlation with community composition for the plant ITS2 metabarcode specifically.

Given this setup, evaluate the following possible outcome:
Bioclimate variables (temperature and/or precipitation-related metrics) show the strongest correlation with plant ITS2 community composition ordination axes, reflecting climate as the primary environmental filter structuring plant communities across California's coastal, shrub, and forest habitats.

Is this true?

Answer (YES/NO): YES